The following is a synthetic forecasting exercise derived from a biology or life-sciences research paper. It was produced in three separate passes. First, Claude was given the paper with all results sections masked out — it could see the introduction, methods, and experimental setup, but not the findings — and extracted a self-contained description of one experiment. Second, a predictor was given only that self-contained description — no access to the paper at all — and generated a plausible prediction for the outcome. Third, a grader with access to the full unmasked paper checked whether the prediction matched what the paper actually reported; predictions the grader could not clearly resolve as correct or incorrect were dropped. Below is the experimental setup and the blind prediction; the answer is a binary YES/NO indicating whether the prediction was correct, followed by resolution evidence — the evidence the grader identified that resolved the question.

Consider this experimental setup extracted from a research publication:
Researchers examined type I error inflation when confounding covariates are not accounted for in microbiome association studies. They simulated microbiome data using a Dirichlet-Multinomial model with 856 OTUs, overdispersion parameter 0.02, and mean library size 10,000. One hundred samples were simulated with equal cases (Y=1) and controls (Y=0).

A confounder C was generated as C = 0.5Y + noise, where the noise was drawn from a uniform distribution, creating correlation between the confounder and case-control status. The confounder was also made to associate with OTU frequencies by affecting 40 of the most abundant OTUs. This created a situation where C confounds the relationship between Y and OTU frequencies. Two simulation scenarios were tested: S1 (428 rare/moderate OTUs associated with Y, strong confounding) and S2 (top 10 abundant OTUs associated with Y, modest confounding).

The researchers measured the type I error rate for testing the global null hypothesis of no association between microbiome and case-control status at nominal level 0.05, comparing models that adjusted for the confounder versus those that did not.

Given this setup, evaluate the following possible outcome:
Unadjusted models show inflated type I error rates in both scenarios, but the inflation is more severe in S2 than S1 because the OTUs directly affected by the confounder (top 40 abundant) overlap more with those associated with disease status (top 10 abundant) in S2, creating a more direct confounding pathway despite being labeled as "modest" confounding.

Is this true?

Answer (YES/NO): NO